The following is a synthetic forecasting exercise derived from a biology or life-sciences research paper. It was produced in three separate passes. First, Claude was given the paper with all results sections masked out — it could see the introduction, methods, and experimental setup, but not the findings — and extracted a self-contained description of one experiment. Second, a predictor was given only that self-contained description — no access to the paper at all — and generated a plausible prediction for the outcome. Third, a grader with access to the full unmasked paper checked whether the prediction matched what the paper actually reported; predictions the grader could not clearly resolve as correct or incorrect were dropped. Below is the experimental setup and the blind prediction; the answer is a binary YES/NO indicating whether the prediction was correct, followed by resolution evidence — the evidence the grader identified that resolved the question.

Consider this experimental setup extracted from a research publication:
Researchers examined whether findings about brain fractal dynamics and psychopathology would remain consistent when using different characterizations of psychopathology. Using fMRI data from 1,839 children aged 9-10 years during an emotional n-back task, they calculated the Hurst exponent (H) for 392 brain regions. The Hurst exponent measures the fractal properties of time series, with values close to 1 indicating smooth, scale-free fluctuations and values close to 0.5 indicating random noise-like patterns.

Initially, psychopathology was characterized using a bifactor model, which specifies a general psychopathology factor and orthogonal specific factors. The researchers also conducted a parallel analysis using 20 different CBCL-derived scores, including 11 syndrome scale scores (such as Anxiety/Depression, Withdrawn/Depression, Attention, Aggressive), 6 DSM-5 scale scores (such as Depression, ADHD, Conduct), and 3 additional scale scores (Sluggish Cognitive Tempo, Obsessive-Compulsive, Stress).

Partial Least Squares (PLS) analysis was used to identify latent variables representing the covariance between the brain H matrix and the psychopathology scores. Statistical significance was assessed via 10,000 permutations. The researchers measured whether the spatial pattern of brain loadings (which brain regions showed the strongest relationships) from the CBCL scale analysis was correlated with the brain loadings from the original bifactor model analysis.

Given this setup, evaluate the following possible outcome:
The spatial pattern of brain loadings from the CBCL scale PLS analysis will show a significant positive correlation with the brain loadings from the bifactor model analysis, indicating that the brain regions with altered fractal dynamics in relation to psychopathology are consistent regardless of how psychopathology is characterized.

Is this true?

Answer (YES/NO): YES